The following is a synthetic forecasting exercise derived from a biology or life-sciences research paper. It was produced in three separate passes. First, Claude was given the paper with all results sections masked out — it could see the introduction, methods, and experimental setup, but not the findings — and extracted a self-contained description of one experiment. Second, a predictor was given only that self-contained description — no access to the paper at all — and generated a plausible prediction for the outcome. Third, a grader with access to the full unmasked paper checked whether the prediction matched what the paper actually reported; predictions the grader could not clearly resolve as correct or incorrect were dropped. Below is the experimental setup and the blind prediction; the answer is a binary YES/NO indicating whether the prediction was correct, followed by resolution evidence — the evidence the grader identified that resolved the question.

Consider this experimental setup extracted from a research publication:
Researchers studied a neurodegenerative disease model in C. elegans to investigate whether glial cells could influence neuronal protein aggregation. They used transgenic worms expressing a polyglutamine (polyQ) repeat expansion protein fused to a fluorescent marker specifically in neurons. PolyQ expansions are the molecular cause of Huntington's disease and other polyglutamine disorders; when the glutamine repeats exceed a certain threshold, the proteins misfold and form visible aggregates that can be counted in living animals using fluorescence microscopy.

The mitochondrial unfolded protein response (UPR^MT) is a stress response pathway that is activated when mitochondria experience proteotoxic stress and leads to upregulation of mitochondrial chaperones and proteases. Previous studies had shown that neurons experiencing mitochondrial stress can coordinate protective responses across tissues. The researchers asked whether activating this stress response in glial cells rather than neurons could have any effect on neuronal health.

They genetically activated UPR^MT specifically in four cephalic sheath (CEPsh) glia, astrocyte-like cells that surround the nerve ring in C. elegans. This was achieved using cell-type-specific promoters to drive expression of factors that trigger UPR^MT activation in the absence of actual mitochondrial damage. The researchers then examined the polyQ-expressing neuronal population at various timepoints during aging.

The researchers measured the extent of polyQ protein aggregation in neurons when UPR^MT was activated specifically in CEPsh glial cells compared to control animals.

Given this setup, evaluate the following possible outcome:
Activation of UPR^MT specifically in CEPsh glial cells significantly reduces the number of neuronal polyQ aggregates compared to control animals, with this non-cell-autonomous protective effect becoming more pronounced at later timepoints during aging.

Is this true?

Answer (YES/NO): NO